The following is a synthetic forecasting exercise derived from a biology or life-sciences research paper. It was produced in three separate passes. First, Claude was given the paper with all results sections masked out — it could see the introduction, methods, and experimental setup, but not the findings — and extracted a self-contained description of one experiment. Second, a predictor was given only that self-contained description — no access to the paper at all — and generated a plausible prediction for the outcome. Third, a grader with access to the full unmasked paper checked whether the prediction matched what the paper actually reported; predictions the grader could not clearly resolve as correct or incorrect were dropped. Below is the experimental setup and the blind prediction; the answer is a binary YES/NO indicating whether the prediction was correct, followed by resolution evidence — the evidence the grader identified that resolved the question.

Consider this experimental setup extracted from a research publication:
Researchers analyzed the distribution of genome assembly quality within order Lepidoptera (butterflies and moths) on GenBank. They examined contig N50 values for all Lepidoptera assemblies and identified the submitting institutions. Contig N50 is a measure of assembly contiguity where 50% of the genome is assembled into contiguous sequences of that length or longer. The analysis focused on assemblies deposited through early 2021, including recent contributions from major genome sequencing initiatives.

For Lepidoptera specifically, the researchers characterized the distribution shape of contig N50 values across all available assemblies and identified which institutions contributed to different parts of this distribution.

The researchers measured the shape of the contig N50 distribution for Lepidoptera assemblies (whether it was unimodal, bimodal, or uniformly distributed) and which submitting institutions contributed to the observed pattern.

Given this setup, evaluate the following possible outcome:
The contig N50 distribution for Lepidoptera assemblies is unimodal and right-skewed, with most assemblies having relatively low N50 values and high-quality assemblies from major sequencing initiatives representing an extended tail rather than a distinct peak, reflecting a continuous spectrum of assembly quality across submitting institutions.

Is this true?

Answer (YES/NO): NO